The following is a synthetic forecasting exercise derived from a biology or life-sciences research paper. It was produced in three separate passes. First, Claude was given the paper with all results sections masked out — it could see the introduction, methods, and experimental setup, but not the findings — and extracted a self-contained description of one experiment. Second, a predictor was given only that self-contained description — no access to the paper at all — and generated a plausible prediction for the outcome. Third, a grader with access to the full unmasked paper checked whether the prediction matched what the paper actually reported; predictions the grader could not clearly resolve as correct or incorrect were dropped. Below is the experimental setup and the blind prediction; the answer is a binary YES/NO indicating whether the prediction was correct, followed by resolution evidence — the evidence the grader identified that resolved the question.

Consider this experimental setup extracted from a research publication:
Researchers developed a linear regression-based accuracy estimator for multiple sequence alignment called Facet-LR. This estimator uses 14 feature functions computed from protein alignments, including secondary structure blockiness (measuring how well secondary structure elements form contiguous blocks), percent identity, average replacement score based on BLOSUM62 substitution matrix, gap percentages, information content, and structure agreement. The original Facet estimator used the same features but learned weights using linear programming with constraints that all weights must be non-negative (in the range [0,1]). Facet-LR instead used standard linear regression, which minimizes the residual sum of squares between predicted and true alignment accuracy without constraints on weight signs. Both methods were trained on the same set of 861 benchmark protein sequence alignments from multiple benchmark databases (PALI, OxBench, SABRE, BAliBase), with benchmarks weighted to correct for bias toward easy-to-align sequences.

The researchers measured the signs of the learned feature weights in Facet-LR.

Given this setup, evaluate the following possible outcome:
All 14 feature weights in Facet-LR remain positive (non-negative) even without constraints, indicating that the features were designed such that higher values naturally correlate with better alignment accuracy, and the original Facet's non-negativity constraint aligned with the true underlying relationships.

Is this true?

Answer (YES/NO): NO